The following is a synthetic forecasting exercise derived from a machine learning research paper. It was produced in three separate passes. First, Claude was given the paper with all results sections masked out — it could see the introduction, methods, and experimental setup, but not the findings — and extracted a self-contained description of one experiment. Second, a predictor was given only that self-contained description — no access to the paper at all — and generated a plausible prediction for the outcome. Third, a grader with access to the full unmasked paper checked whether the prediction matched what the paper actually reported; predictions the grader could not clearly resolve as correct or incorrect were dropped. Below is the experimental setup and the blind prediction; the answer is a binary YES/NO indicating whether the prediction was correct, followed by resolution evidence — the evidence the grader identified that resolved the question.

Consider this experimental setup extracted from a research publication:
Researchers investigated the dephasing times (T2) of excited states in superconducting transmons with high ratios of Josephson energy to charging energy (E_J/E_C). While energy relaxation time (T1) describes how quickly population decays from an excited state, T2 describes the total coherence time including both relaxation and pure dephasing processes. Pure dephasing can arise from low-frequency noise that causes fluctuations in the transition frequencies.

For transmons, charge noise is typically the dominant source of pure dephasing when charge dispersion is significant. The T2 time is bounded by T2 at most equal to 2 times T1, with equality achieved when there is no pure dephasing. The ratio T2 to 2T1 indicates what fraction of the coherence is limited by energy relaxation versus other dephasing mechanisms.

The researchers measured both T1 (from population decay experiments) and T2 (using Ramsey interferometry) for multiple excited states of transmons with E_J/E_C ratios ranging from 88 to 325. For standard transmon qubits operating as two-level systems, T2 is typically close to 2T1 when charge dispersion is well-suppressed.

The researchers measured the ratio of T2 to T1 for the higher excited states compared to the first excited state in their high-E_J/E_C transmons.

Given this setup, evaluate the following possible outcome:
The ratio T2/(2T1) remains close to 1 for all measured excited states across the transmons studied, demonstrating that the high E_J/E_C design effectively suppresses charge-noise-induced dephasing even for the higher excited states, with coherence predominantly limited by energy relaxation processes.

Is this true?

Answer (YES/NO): YES